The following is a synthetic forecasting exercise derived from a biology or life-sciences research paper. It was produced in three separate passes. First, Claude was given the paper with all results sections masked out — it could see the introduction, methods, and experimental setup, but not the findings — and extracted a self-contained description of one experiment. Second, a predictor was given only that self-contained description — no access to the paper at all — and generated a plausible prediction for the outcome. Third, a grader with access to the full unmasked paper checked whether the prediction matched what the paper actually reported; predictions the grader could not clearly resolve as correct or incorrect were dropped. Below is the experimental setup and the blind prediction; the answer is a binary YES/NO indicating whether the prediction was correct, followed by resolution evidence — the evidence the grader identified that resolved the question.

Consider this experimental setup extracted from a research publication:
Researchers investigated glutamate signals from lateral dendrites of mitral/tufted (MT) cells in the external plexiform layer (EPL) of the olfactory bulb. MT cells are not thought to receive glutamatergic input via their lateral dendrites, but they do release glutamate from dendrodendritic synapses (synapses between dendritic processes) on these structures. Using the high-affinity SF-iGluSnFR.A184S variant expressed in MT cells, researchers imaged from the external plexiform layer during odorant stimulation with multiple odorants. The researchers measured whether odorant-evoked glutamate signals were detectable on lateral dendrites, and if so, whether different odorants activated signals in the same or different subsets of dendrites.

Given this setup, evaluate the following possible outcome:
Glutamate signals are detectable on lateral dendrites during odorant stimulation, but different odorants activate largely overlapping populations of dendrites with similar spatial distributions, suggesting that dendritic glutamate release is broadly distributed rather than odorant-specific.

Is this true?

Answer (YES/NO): NO